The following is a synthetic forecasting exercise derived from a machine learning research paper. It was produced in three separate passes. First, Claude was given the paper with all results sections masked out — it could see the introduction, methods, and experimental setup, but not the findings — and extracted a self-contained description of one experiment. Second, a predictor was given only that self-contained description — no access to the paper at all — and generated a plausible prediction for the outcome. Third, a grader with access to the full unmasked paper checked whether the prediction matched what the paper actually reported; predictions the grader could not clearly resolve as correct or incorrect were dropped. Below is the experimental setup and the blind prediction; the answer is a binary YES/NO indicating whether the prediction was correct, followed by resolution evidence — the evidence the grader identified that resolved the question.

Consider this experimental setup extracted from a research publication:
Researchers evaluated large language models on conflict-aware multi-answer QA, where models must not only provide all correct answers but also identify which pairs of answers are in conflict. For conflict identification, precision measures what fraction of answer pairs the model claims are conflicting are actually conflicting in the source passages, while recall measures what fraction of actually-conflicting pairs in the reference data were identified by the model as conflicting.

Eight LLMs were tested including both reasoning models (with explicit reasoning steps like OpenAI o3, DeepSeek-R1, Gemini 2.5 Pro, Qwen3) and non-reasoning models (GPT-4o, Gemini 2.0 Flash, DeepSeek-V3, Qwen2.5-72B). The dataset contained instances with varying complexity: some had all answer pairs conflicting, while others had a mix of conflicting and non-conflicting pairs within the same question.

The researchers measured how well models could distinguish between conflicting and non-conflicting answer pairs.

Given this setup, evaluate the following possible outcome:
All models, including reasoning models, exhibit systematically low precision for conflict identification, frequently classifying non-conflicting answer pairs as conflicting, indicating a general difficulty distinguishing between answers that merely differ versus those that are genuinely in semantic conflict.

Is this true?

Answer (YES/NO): NO